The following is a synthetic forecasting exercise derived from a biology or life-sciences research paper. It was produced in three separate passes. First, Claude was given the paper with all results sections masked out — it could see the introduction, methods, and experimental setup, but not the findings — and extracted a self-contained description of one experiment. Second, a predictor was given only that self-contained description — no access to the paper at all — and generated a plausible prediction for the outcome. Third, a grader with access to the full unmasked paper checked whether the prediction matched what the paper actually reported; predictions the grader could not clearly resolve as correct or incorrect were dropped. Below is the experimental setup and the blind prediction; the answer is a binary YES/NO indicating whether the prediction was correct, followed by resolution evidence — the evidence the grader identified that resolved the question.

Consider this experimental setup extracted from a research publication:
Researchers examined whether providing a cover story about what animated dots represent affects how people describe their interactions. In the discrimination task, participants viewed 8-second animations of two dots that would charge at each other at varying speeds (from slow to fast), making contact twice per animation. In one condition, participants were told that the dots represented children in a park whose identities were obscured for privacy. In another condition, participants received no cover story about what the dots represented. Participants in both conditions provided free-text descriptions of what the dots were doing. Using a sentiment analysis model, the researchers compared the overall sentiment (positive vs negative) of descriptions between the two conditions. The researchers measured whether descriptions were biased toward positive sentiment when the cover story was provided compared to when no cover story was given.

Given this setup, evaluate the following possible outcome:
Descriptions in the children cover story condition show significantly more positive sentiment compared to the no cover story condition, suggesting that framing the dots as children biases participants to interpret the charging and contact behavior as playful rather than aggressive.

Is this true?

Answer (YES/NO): YES